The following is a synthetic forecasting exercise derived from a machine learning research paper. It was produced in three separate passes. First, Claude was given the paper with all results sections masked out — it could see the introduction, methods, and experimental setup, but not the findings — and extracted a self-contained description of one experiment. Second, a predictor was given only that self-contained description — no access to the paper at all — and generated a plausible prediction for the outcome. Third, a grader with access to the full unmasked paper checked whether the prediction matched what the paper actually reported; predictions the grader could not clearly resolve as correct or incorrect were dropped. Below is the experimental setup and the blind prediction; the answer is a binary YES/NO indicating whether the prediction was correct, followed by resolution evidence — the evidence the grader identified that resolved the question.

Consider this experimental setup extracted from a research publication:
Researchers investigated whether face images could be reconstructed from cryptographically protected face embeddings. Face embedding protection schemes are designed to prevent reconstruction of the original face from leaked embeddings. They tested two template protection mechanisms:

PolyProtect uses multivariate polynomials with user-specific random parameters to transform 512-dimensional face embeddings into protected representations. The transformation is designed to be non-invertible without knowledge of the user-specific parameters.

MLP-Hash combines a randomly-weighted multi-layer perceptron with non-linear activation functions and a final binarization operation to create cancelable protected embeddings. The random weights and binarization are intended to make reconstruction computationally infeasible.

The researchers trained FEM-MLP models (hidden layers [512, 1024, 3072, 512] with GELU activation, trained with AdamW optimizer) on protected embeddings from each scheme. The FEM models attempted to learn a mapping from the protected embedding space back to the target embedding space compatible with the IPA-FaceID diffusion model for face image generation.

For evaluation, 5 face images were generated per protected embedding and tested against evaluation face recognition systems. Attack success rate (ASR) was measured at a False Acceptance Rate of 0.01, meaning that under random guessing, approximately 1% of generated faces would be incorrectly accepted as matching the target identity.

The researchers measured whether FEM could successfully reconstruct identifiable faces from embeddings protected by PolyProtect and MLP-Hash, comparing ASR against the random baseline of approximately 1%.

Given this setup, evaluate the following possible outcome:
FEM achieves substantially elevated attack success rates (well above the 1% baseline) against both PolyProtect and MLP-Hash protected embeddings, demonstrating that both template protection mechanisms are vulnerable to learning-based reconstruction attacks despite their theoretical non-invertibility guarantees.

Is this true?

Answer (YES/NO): NO